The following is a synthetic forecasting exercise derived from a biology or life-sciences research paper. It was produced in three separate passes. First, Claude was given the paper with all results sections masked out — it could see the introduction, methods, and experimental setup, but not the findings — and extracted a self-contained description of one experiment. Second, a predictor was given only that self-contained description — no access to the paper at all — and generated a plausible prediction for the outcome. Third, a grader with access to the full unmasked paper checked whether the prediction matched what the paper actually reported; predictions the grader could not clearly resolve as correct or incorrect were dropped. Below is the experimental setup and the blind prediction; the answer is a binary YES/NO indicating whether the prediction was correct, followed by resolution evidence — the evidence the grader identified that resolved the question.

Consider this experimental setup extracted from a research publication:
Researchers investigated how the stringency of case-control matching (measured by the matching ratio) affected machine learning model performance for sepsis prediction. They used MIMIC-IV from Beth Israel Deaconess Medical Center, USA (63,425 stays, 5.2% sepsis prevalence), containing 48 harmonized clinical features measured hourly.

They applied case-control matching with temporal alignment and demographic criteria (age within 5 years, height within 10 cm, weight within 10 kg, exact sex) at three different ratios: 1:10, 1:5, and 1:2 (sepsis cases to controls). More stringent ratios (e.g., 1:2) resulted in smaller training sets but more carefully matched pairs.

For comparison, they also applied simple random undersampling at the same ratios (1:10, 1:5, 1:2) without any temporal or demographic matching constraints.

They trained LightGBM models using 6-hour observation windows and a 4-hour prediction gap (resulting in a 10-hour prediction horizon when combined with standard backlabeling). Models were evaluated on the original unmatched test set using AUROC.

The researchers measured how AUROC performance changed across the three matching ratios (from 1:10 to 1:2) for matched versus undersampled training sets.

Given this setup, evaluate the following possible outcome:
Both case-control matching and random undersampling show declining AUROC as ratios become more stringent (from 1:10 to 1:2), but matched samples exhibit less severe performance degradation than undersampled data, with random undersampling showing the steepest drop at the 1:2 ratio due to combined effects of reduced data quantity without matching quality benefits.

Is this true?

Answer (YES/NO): NO